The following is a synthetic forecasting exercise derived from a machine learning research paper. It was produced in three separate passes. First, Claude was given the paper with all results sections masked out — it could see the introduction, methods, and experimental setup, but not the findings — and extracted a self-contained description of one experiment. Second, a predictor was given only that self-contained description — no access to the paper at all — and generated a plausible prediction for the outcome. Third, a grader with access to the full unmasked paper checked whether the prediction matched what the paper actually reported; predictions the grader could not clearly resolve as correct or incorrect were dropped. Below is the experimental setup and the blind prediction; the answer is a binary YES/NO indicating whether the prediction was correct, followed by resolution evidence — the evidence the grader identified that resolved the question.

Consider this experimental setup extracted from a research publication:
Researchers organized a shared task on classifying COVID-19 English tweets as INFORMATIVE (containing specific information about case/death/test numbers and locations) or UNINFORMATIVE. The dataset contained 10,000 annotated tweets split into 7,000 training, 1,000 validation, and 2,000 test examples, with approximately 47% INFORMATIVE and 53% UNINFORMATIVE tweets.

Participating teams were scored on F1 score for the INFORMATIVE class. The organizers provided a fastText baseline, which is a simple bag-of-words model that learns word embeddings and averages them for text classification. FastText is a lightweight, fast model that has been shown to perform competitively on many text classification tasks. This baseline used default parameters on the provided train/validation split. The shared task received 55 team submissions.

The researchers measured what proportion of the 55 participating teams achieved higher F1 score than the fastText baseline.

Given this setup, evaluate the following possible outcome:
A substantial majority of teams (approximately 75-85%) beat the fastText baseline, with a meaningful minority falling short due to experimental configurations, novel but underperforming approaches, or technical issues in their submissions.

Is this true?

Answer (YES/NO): NO